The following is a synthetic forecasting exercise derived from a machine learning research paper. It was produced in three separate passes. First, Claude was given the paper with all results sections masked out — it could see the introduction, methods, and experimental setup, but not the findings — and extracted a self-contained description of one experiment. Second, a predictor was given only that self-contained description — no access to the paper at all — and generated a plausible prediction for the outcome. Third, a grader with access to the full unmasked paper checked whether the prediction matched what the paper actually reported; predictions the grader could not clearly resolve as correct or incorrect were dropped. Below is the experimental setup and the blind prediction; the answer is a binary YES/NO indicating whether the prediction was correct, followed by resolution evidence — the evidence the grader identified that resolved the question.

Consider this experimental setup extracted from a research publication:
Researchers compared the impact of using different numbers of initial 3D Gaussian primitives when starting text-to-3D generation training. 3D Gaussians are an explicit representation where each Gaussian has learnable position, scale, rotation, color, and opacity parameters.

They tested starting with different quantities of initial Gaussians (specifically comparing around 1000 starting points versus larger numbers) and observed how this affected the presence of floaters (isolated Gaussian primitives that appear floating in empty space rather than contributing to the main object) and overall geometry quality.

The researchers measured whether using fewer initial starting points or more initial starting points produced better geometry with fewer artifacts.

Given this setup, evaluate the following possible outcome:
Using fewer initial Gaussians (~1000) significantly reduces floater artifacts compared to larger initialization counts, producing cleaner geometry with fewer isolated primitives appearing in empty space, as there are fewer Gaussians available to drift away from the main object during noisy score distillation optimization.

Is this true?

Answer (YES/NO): YES